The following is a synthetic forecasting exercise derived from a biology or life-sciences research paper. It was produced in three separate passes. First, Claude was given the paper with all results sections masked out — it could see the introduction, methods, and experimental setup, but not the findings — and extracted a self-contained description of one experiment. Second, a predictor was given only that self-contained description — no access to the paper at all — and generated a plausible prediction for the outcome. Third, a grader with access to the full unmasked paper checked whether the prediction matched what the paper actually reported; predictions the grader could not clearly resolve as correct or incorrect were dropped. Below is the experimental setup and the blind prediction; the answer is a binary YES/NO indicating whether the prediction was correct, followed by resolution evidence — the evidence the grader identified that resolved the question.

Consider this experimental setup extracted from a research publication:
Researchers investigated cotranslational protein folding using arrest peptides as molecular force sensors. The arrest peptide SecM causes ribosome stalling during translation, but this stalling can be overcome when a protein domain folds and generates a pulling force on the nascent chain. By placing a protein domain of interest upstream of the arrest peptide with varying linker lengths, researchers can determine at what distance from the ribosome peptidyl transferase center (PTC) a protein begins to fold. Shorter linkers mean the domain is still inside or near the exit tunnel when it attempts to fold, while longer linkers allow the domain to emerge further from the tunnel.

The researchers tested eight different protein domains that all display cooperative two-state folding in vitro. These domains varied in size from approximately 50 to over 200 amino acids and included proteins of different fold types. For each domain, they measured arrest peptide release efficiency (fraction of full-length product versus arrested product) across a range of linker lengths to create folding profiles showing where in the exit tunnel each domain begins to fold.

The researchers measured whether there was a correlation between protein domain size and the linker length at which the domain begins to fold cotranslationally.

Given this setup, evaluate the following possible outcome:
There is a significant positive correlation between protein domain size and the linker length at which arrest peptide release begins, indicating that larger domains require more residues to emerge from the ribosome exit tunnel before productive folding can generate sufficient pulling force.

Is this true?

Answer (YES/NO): YES